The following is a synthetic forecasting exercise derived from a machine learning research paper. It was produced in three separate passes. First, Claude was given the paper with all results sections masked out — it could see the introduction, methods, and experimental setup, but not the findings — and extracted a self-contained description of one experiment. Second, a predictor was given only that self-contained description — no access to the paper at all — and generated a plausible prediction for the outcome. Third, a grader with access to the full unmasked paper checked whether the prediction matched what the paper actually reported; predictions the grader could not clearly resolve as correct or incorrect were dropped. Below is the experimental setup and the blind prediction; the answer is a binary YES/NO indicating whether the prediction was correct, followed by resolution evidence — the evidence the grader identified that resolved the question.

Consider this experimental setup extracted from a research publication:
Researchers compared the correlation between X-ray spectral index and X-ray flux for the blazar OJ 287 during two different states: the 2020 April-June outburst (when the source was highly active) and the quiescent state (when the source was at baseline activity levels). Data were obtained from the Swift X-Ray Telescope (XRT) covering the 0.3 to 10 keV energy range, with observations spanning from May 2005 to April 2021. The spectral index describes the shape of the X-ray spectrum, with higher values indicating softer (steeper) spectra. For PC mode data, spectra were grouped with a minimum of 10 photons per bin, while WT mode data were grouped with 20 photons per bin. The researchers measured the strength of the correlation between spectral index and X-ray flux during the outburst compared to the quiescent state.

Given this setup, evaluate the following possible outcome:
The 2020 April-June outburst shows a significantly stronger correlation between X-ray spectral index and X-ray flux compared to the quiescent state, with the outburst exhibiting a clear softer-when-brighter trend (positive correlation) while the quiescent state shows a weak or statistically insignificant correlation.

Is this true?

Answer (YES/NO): NO